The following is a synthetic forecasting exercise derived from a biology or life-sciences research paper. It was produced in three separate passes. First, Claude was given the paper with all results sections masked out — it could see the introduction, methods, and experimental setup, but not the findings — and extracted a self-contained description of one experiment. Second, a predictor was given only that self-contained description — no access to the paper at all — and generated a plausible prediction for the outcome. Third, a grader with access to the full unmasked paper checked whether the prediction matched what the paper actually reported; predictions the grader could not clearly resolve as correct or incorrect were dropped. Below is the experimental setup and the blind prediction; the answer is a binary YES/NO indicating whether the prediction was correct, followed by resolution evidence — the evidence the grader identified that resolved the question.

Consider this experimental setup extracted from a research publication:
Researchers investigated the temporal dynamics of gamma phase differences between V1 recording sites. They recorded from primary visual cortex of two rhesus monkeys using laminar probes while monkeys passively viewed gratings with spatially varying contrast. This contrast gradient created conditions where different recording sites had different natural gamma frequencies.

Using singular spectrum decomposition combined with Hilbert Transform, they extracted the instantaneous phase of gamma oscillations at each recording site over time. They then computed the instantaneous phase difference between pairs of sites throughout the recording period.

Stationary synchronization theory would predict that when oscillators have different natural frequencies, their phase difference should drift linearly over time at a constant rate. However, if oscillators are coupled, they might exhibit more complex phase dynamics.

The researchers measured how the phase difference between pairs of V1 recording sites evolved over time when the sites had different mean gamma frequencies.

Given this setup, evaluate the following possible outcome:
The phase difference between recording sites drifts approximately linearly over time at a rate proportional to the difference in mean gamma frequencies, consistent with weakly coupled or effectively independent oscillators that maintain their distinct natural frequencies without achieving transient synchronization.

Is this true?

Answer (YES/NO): NO